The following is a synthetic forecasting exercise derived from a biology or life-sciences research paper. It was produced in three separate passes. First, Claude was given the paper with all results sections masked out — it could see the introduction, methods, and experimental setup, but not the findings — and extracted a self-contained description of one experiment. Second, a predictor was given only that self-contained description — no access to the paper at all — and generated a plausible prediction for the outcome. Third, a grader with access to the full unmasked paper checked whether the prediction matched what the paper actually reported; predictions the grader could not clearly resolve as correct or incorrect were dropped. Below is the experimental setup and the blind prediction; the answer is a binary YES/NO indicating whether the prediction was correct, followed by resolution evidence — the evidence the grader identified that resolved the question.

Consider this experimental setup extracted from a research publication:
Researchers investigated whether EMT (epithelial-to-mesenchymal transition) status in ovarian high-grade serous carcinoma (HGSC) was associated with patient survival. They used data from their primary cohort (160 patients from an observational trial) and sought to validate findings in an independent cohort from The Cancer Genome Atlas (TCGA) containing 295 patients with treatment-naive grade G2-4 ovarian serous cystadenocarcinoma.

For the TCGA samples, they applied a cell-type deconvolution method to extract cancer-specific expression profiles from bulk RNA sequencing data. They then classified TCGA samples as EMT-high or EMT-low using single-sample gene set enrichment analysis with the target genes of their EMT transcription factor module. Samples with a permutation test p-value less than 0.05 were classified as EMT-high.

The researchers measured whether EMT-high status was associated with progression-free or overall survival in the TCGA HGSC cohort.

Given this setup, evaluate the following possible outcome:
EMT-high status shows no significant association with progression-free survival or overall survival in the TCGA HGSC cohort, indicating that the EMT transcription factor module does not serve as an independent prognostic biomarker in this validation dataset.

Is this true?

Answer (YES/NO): NO